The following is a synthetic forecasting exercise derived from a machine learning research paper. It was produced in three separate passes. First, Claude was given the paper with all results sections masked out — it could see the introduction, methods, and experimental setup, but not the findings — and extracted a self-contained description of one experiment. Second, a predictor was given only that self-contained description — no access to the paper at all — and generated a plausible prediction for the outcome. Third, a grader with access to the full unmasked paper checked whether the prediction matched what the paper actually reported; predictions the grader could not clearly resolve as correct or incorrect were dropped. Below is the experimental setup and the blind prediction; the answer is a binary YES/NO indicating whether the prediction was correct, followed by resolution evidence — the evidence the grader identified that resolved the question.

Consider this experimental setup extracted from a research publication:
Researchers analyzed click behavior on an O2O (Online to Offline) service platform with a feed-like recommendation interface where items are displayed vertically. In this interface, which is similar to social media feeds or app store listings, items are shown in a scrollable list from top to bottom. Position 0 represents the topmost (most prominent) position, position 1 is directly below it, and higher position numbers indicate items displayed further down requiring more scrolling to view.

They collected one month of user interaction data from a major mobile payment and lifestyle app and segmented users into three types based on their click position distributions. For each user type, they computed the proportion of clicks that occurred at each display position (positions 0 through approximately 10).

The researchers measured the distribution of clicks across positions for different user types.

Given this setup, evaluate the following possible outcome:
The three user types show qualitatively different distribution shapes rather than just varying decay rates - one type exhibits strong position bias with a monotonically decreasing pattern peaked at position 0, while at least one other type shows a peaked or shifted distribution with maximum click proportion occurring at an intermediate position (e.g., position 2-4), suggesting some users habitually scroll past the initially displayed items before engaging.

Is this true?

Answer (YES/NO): YES